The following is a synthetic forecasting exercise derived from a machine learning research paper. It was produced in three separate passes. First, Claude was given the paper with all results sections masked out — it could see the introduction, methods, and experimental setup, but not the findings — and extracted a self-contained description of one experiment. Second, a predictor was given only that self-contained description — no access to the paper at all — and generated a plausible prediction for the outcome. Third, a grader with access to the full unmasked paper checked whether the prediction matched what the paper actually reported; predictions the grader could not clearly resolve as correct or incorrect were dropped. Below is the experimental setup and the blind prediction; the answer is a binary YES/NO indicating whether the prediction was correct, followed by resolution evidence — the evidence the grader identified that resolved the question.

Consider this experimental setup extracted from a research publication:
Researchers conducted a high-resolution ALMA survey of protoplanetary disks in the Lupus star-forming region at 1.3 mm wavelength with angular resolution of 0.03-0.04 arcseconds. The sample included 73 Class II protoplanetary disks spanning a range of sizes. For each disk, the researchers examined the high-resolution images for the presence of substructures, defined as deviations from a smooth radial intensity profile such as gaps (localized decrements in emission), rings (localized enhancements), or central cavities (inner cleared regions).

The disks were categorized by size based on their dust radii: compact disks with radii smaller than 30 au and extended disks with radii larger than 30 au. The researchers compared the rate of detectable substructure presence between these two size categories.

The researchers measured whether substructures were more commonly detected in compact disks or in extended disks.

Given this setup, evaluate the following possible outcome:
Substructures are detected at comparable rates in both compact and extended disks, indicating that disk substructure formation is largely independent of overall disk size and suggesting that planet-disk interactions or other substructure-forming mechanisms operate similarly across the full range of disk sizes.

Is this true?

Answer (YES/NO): NO